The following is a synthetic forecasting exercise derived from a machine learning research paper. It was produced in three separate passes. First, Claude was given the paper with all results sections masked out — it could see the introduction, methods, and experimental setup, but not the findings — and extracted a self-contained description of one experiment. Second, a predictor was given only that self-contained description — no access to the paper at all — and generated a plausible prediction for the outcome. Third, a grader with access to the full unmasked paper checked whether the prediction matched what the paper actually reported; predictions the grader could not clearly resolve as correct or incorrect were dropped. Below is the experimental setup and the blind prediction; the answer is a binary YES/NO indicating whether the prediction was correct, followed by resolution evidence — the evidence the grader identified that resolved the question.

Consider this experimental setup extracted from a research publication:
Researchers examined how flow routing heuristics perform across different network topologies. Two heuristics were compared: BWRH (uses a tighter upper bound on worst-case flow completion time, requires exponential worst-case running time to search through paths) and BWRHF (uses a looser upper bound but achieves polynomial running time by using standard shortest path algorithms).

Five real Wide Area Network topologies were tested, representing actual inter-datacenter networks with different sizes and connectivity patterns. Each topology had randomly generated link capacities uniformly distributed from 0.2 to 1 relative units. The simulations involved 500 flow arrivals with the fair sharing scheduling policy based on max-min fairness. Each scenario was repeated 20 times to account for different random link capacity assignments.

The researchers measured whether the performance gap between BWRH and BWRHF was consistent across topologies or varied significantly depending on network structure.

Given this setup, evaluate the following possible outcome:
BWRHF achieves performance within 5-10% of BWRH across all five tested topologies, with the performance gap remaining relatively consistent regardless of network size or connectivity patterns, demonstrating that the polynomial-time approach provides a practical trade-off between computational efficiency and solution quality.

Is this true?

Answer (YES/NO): NO